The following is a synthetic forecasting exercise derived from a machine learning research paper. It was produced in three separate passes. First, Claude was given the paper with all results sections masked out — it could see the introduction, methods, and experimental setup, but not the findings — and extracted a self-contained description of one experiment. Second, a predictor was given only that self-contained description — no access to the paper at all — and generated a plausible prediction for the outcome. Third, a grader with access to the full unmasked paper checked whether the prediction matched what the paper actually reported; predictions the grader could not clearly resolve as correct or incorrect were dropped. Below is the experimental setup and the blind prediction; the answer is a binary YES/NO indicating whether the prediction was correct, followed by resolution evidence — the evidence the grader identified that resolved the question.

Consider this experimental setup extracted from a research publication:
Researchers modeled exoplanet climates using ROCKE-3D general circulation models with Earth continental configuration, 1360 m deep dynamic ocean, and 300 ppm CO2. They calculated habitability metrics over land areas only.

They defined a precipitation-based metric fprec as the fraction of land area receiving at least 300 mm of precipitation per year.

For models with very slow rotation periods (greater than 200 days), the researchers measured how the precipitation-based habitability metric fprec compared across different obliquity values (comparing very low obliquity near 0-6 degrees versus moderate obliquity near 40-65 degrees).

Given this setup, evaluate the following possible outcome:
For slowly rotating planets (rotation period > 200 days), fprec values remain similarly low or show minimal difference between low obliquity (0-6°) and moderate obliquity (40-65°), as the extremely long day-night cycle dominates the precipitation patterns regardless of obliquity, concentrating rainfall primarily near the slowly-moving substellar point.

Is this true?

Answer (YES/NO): NO